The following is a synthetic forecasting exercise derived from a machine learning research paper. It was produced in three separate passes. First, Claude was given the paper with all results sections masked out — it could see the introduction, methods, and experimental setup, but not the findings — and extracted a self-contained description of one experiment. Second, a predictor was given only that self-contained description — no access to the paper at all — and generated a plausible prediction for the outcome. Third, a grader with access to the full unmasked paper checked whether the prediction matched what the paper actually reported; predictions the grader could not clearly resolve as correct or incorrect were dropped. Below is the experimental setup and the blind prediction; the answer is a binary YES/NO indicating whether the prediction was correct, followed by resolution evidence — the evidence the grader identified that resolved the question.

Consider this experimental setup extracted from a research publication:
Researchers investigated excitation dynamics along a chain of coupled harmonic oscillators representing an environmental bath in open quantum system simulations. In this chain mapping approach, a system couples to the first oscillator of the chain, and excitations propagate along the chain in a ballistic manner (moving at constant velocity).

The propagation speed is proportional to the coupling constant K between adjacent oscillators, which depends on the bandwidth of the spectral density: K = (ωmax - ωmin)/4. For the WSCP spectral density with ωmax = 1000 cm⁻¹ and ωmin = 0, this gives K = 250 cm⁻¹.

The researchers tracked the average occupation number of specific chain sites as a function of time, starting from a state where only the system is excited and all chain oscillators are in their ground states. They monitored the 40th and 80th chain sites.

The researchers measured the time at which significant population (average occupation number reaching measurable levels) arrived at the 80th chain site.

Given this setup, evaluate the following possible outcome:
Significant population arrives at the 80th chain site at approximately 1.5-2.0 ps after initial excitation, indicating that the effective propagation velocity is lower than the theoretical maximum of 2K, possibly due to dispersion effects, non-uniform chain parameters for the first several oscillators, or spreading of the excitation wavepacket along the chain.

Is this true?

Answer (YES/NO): NO